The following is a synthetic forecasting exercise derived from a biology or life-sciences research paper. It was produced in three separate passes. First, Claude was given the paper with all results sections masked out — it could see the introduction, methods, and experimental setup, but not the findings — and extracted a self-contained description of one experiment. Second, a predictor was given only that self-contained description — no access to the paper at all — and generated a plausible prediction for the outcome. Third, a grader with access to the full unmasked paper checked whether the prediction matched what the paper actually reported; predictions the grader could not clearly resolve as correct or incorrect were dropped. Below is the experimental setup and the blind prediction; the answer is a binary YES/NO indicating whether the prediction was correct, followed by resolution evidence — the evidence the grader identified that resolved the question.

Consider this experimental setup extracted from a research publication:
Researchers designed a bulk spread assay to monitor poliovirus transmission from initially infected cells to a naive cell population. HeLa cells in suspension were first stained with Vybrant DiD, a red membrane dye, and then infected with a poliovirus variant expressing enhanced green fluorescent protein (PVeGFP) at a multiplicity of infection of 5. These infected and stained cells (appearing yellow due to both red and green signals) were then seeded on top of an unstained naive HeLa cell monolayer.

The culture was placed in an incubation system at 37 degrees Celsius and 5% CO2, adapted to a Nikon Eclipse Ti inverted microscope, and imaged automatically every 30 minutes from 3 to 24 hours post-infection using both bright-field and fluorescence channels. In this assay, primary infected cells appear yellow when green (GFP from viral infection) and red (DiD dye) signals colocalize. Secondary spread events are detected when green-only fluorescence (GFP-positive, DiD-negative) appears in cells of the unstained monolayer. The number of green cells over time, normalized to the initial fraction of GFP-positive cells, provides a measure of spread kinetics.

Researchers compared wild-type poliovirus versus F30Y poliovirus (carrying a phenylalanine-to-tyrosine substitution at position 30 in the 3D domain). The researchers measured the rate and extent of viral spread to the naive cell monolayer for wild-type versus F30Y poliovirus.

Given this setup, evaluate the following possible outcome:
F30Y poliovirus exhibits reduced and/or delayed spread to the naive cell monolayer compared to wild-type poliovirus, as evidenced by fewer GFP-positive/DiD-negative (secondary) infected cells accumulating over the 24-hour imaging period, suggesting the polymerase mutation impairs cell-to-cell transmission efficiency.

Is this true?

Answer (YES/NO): YES